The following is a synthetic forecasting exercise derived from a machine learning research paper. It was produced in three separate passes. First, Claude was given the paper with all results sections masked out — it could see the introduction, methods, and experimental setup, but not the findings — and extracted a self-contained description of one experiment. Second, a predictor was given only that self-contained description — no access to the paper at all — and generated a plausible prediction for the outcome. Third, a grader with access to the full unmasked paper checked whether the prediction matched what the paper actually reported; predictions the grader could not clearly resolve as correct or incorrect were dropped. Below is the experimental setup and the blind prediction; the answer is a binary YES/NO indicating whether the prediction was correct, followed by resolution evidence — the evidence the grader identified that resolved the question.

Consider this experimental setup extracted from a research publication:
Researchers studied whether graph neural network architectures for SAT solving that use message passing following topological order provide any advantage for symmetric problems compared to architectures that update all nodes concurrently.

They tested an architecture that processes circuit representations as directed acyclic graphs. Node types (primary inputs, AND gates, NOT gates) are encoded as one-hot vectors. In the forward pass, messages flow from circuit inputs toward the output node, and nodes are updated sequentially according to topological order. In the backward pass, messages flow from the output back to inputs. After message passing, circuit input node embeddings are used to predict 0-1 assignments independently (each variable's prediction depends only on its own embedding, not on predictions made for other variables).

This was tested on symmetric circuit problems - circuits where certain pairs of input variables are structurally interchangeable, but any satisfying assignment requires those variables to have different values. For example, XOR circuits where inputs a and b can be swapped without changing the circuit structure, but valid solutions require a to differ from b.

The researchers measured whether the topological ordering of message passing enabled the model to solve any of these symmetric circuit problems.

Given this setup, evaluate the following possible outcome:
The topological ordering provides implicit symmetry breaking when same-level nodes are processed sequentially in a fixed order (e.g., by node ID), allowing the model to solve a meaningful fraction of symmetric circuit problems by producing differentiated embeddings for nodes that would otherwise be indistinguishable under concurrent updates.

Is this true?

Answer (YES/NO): NO